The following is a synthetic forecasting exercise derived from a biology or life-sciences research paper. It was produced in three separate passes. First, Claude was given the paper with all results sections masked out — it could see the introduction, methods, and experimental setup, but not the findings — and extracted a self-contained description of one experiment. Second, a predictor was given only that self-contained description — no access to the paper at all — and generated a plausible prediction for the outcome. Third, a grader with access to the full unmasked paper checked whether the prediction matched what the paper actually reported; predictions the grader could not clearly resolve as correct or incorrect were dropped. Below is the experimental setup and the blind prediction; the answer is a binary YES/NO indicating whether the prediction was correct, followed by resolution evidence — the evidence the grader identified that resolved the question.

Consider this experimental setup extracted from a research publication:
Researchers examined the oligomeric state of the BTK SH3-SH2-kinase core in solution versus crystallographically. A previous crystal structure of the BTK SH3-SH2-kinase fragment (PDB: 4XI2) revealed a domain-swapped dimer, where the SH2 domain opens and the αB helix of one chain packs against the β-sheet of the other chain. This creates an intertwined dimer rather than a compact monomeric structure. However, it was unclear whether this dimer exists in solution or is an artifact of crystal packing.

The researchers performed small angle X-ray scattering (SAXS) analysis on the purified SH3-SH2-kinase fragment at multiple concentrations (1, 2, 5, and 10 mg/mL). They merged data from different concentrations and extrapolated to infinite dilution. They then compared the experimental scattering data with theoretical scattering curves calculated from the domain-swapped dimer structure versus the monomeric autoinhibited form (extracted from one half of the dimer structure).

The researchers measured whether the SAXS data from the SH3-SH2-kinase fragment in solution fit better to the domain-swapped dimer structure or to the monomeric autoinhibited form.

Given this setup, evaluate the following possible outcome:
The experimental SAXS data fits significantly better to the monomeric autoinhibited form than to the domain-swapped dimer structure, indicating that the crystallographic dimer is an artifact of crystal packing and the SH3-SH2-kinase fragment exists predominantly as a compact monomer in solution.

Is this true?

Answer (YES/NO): YES